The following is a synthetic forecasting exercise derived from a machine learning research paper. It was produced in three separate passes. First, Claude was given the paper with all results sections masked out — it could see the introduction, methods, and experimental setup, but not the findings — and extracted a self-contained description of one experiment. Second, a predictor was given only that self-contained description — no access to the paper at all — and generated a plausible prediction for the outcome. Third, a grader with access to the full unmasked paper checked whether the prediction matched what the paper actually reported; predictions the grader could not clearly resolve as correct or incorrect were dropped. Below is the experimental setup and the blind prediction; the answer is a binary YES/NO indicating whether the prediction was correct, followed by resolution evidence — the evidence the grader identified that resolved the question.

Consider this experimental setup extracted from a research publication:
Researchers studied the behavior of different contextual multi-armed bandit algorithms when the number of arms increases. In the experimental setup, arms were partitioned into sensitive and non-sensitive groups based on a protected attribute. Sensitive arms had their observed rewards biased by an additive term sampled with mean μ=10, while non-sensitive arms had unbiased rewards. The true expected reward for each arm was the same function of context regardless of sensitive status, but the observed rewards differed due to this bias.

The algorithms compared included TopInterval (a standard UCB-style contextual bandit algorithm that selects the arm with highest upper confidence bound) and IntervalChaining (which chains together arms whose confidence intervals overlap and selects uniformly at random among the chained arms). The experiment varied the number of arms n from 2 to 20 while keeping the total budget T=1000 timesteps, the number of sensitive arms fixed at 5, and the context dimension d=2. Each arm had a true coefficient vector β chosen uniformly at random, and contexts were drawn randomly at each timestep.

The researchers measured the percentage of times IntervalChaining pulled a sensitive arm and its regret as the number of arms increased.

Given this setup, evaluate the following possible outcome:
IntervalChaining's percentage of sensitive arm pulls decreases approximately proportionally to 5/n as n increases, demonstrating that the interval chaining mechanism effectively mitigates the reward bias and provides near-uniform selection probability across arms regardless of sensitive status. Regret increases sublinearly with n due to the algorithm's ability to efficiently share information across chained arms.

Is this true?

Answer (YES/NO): NO